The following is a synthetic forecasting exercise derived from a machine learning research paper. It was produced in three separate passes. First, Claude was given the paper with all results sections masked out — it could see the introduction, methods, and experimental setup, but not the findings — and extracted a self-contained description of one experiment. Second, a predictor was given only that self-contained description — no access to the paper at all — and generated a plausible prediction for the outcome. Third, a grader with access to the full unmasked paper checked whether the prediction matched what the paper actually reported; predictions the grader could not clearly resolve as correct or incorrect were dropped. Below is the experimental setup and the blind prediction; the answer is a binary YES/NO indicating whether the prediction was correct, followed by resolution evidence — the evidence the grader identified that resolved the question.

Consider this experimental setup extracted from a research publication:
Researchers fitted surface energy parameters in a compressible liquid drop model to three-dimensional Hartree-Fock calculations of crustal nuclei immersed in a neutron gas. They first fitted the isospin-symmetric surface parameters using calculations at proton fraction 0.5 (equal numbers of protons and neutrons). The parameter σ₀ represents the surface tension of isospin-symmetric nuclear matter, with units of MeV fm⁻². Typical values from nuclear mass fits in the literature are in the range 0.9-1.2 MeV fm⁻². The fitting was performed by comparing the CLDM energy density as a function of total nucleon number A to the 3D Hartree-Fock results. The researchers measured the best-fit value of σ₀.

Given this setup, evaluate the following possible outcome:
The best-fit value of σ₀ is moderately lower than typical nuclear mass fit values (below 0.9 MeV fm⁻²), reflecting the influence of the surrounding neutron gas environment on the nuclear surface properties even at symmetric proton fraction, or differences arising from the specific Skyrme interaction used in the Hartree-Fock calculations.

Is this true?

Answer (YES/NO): NO